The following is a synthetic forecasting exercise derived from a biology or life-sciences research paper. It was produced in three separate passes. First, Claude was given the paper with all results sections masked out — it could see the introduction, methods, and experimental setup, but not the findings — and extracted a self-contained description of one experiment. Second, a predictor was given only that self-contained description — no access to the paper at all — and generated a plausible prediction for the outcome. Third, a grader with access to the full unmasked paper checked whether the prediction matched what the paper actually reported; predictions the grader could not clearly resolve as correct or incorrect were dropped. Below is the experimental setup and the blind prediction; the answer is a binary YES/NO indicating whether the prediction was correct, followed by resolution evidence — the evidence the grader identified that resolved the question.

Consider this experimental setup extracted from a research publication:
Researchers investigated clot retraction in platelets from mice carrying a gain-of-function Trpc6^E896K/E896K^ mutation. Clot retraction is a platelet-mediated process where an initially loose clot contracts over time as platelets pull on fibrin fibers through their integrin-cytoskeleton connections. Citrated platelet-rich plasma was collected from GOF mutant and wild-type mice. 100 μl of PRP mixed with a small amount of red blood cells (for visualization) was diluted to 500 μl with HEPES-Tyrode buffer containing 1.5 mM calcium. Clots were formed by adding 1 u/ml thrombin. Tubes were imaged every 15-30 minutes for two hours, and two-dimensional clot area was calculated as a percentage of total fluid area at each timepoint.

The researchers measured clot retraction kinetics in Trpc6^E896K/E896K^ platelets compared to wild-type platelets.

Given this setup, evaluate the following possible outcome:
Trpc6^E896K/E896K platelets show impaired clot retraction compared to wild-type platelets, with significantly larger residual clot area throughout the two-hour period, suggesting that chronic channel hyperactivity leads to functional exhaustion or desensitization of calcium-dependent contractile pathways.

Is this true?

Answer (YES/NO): NO